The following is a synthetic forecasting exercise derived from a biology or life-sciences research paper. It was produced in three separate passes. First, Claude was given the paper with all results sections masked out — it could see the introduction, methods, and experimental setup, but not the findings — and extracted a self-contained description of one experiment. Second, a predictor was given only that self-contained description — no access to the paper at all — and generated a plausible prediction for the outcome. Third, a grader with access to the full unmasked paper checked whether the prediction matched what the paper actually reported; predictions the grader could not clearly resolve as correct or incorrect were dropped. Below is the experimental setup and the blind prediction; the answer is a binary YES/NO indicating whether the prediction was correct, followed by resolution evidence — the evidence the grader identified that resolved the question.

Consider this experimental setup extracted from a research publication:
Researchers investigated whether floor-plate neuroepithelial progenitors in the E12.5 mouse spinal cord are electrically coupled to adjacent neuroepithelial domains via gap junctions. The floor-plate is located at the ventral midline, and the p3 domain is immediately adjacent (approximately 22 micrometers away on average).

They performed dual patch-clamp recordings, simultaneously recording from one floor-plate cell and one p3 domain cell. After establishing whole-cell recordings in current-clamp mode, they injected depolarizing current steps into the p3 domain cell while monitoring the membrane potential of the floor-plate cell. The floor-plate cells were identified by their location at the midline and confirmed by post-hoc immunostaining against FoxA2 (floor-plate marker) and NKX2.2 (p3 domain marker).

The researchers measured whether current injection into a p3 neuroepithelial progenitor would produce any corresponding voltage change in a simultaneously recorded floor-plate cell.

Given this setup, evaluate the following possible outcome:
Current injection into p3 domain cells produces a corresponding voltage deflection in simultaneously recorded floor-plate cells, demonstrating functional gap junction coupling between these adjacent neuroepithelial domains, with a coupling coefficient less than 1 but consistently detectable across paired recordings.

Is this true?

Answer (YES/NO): YES